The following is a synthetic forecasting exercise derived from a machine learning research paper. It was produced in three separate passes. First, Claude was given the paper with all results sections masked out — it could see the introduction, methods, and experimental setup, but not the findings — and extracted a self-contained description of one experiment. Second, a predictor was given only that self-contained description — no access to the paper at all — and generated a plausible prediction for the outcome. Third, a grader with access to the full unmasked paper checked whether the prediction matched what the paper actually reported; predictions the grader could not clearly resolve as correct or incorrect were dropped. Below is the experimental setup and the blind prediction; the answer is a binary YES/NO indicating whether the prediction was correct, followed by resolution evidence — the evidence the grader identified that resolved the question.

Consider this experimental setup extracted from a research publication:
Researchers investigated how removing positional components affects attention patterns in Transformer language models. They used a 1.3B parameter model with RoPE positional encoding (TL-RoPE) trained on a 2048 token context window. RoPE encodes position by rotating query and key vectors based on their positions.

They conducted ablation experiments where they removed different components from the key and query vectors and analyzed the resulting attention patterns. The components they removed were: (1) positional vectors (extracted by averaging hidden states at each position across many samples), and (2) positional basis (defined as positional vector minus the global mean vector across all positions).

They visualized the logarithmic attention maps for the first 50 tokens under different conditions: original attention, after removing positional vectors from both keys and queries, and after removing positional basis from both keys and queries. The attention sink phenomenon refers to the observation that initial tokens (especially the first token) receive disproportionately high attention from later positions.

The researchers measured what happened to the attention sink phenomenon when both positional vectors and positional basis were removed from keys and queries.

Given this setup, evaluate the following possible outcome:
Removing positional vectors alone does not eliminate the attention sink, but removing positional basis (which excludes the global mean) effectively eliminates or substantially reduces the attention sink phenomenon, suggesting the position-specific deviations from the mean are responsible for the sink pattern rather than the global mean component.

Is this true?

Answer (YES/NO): NO